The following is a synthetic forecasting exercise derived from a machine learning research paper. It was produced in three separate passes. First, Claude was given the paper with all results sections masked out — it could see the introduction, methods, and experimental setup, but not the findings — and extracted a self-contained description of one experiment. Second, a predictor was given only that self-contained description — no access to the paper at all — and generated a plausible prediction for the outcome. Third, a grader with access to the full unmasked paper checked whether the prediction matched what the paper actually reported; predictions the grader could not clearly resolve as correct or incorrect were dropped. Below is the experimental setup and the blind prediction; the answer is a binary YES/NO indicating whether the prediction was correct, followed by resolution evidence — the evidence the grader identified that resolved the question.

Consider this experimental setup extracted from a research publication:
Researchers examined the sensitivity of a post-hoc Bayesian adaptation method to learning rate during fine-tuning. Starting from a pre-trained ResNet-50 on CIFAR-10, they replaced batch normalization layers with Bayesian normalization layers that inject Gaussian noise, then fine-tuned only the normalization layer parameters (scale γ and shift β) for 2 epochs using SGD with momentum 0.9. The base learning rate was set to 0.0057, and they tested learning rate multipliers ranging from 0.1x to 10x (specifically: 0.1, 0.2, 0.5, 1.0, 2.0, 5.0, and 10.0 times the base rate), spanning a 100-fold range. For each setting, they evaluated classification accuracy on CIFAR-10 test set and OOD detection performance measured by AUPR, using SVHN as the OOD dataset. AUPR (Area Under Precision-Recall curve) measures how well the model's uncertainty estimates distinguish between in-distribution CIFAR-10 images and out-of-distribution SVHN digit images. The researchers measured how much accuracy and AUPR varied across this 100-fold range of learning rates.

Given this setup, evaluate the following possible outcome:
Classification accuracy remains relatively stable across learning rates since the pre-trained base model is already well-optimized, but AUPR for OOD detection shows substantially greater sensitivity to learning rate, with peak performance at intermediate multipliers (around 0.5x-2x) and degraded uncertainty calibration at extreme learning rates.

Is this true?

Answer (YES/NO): NO